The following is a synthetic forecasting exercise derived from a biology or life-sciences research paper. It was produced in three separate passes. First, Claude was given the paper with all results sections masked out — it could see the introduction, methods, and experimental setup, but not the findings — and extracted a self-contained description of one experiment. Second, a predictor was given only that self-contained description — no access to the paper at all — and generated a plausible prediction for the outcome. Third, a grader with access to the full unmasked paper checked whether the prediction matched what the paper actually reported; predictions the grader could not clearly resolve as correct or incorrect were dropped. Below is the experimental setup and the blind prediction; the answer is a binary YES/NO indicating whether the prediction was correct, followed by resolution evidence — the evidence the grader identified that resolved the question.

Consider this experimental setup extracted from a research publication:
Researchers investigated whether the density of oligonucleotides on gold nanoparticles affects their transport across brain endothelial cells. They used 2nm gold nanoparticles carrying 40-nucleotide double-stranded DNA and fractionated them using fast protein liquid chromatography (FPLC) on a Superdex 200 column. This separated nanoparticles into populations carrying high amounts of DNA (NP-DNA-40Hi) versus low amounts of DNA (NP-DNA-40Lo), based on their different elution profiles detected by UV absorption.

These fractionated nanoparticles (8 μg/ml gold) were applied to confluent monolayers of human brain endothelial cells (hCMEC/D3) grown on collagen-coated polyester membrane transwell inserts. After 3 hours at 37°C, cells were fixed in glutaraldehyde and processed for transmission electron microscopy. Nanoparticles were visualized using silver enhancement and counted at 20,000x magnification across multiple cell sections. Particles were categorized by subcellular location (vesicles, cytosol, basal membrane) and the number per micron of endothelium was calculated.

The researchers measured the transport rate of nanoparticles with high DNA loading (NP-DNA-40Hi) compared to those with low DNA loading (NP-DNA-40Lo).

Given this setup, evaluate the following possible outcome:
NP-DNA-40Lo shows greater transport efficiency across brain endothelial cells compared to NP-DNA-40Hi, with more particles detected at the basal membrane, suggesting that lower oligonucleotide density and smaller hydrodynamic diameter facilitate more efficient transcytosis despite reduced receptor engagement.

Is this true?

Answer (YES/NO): NO